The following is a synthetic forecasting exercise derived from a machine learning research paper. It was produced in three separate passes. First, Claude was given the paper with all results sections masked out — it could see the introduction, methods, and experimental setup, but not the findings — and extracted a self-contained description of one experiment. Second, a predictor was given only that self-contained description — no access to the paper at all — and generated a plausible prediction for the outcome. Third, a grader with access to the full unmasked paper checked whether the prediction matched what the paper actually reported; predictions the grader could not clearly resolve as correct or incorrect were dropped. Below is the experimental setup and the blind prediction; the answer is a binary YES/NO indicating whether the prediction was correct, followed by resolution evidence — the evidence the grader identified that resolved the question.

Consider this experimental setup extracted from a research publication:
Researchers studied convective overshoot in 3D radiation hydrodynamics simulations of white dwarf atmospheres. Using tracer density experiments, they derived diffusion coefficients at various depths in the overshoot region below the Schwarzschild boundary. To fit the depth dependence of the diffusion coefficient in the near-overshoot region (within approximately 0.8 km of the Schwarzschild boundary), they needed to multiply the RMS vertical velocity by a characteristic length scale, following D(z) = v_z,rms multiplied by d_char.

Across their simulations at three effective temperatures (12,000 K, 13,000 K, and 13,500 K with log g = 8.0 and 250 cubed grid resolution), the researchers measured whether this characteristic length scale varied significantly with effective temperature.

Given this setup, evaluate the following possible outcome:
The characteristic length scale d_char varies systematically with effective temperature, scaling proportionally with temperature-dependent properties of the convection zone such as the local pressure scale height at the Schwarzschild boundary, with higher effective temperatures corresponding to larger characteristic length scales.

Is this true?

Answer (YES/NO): NO